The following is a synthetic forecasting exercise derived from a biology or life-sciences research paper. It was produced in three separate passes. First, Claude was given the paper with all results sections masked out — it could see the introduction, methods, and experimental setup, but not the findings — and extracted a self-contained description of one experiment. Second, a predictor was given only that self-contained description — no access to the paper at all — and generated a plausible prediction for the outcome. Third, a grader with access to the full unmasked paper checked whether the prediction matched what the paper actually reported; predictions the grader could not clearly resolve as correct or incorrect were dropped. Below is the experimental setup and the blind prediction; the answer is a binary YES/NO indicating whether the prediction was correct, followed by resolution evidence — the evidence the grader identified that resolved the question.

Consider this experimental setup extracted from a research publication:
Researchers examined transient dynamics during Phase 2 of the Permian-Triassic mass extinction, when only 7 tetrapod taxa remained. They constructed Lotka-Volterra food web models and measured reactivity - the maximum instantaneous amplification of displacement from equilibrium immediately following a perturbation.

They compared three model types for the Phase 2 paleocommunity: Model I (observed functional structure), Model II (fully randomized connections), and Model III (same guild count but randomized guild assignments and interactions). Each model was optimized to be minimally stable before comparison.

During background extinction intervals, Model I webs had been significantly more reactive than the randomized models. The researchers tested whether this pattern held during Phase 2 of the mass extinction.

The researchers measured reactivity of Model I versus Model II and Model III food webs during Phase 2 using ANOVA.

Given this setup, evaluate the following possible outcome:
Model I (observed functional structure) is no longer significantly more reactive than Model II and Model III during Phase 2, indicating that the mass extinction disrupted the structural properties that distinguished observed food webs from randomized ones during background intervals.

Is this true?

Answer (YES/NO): NO